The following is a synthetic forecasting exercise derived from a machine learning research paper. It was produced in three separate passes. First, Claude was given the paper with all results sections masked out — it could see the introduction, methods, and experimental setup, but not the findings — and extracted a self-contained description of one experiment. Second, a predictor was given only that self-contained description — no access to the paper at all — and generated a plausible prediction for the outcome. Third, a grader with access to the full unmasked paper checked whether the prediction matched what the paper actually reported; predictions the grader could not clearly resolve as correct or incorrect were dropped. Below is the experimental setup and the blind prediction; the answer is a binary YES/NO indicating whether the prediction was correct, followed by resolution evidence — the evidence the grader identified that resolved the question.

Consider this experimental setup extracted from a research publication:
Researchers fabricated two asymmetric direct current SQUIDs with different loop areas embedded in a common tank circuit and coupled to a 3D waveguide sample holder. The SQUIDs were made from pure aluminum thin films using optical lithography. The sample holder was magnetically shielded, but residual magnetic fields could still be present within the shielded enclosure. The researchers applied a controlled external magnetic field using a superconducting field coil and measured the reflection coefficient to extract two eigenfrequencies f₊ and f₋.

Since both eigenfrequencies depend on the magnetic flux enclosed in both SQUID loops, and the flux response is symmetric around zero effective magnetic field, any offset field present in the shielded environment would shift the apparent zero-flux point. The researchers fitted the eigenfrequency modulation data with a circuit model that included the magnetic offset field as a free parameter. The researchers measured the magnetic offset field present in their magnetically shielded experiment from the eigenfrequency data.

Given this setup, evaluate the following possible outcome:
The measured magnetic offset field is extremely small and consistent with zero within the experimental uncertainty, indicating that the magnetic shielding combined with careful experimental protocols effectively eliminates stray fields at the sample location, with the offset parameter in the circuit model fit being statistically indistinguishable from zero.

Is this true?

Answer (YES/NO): NO